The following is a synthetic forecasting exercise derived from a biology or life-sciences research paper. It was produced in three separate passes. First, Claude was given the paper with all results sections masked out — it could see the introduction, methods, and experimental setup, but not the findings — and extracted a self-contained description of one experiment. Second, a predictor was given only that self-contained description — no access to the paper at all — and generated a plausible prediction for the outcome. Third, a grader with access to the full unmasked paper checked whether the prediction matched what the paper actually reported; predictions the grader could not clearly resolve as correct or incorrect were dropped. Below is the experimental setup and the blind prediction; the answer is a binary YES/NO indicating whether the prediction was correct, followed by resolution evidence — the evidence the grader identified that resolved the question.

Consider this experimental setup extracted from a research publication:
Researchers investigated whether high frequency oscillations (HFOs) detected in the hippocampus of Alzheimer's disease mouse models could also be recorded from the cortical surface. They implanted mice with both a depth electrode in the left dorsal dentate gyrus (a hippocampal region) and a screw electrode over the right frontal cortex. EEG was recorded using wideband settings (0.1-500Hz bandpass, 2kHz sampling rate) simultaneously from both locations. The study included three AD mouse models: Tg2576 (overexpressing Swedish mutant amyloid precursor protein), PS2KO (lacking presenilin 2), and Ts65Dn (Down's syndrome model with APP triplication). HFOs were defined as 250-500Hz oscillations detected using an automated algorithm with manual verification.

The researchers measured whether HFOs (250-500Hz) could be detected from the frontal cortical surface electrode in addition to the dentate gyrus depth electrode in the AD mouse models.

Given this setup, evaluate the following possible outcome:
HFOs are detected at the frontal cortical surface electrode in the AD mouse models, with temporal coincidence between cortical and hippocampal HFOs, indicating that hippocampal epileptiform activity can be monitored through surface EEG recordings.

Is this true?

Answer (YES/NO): NO